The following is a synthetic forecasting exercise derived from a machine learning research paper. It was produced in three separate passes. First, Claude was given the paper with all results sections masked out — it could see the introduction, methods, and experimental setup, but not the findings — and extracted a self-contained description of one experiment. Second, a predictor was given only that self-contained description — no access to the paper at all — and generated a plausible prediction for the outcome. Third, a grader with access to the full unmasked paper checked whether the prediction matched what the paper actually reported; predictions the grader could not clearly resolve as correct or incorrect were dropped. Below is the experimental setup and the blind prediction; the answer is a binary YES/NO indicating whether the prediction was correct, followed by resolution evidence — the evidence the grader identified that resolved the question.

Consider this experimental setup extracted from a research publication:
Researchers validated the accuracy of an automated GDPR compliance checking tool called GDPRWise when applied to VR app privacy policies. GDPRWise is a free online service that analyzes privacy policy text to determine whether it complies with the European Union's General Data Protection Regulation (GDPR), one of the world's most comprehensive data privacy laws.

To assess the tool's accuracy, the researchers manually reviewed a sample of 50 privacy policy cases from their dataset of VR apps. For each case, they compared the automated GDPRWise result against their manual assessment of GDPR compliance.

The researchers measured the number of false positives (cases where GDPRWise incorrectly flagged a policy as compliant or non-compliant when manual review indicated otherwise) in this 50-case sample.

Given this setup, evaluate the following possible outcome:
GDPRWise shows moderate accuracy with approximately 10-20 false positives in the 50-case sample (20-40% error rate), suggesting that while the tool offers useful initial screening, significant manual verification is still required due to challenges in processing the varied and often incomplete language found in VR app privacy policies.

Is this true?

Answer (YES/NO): NO